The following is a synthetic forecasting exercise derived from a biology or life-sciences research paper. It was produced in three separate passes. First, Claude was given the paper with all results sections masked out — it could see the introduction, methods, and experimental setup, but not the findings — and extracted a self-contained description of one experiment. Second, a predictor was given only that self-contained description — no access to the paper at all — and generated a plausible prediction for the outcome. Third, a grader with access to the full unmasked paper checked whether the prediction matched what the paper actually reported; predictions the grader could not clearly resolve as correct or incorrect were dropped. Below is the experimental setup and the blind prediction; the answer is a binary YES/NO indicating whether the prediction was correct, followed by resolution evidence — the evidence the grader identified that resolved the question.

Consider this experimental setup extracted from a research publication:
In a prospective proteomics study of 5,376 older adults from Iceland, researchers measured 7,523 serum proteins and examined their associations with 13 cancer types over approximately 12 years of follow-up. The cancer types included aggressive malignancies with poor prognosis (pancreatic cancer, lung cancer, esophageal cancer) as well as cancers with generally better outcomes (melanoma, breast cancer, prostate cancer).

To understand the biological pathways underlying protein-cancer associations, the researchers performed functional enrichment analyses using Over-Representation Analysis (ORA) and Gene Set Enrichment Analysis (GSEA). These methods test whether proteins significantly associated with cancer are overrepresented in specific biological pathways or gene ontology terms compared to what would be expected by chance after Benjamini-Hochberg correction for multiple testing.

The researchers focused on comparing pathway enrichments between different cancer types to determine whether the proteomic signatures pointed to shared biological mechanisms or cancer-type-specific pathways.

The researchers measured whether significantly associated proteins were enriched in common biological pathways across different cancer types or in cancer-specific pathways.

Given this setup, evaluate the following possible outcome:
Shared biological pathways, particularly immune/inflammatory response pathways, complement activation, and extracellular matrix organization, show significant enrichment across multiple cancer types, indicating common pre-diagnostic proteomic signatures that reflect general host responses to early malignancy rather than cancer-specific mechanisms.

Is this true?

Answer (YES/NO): NO